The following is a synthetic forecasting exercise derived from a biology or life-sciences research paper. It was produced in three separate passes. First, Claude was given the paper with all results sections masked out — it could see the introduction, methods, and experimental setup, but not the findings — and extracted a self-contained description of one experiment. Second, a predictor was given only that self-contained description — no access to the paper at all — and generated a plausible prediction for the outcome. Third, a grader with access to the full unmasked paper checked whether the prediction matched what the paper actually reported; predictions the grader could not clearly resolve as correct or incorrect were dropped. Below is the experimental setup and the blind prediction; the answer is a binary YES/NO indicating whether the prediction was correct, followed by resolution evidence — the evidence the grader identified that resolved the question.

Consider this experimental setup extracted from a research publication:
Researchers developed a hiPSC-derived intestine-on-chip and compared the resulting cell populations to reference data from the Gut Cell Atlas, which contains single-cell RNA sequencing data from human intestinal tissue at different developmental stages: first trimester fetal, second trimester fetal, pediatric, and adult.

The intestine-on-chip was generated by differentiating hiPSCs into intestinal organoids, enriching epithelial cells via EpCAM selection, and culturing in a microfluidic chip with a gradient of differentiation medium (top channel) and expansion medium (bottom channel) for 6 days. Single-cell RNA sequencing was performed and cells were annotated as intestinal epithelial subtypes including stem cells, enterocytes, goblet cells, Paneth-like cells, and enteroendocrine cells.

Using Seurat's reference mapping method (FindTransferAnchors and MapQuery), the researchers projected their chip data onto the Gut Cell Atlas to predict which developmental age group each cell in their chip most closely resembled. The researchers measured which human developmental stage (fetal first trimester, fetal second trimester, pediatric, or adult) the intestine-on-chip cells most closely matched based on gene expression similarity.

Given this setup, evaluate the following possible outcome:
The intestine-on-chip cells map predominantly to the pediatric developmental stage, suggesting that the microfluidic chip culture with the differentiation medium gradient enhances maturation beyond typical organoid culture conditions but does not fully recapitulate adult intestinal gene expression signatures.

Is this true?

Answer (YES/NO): NO